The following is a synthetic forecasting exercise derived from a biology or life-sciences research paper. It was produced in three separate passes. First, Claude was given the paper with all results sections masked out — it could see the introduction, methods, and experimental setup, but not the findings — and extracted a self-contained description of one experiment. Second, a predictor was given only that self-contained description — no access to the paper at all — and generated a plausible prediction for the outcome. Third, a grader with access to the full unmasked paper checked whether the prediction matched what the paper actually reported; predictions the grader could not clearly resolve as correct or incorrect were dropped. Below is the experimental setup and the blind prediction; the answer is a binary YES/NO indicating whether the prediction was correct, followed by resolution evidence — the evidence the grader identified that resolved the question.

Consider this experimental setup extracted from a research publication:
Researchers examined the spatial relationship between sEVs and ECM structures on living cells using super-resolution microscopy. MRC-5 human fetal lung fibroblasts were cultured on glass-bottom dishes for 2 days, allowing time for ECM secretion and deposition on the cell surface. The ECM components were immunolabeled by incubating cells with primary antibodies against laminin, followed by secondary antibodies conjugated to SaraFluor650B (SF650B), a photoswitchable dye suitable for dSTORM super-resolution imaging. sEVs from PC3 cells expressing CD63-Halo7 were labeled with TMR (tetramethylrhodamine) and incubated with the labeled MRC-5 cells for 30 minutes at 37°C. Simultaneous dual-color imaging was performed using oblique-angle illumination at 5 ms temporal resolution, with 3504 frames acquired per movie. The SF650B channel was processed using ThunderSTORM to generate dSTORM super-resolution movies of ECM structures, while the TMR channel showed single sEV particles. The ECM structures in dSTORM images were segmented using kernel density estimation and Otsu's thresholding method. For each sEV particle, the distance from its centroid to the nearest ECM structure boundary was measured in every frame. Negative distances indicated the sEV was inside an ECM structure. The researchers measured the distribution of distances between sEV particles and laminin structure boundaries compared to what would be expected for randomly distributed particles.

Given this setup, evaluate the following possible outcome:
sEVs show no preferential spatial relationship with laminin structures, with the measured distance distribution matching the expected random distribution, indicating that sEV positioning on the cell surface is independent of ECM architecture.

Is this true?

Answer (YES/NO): NO